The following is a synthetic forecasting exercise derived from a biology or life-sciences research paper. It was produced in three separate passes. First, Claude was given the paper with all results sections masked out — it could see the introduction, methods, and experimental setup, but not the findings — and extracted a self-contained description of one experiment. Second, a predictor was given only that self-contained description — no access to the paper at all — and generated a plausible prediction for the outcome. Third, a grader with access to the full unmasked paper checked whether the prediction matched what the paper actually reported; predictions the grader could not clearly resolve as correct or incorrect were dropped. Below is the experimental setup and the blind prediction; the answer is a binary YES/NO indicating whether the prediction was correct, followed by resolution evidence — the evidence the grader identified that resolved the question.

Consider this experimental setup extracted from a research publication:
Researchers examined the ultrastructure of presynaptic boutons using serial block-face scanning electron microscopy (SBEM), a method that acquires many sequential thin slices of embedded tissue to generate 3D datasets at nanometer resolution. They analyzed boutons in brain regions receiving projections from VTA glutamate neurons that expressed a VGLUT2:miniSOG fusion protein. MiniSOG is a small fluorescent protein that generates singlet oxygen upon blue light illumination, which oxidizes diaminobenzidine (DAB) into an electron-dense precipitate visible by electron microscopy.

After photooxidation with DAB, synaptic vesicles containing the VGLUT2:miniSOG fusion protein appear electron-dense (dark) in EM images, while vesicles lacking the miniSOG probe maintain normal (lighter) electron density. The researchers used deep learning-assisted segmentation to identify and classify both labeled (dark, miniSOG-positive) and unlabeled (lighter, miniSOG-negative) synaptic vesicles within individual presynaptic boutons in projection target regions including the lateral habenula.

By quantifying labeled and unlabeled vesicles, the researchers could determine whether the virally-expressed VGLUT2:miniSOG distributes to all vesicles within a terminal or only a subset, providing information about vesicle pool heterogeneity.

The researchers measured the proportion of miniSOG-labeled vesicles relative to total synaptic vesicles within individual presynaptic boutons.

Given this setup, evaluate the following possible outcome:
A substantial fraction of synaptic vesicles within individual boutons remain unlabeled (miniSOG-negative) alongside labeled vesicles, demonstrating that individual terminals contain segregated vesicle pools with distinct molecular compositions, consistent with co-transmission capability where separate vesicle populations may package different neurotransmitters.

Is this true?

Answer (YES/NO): YES